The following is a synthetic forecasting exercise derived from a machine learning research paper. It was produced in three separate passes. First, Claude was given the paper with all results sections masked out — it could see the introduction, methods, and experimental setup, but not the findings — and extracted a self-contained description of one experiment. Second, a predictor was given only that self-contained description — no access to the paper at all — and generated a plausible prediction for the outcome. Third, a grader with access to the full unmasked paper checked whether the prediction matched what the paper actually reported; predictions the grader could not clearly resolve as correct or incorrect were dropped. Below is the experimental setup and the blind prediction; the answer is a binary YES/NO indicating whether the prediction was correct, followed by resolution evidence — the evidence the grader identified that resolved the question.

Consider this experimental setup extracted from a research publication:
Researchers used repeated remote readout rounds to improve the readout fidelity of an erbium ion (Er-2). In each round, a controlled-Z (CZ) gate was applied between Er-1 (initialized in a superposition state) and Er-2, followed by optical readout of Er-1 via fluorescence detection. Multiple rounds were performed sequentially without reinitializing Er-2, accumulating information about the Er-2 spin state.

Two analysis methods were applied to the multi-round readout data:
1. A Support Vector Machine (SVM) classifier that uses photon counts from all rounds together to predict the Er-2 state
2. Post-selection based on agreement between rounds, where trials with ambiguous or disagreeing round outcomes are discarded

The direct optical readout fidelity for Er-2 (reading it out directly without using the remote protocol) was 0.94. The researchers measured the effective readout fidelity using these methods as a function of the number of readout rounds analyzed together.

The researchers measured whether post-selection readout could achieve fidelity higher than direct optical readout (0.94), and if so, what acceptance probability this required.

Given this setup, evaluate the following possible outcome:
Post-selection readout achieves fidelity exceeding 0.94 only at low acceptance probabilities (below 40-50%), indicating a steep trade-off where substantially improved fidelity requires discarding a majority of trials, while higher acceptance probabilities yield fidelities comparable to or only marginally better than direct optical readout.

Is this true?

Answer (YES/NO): NO